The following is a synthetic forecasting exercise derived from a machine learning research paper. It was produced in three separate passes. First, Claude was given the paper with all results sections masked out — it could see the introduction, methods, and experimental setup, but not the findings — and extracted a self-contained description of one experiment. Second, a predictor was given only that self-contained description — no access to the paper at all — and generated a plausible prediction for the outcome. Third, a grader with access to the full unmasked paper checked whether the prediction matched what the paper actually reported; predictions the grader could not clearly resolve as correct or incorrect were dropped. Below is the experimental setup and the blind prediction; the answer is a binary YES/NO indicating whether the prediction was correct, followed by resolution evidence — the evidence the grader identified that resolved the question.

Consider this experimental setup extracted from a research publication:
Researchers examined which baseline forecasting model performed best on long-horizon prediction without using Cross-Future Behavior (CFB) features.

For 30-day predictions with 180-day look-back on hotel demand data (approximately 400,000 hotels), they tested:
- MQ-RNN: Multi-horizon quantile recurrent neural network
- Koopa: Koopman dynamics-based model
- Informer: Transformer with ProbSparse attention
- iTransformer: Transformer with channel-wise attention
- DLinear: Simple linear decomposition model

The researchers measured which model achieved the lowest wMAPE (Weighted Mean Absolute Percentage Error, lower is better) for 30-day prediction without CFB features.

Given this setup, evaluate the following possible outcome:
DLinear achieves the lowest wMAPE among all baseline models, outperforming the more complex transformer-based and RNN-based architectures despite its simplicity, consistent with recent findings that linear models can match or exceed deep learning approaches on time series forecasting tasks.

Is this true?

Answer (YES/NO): NO